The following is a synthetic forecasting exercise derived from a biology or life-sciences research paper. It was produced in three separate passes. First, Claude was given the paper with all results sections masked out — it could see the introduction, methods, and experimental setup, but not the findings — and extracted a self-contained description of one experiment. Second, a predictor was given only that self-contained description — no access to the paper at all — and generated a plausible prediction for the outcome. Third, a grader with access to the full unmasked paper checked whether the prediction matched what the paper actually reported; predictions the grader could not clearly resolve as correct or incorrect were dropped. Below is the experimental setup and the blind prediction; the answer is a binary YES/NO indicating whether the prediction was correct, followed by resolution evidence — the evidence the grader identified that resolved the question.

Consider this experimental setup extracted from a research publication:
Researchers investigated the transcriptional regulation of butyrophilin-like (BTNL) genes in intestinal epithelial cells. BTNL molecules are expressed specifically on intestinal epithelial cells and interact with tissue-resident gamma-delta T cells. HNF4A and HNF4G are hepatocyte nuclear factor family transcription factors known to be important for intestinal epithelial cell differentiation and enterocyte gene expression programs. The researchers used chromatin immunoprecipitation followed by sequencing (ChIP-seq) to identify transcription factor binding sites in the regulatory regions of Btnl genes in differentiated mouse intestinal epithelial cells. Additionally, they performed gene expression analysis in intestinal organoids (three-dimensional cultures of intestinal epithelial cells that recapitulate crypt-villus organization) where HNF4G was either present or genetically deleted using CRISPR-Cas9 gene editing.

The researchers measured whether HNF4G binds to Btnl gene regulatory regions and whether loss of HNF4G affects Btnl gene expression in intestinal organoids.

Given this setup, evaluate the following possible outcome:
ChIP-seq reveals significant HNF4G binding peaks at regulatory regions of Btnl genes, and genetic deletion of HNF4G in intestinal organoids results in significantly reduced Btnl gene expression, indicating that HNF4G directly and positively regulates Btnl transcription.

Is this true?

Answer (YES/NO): NO